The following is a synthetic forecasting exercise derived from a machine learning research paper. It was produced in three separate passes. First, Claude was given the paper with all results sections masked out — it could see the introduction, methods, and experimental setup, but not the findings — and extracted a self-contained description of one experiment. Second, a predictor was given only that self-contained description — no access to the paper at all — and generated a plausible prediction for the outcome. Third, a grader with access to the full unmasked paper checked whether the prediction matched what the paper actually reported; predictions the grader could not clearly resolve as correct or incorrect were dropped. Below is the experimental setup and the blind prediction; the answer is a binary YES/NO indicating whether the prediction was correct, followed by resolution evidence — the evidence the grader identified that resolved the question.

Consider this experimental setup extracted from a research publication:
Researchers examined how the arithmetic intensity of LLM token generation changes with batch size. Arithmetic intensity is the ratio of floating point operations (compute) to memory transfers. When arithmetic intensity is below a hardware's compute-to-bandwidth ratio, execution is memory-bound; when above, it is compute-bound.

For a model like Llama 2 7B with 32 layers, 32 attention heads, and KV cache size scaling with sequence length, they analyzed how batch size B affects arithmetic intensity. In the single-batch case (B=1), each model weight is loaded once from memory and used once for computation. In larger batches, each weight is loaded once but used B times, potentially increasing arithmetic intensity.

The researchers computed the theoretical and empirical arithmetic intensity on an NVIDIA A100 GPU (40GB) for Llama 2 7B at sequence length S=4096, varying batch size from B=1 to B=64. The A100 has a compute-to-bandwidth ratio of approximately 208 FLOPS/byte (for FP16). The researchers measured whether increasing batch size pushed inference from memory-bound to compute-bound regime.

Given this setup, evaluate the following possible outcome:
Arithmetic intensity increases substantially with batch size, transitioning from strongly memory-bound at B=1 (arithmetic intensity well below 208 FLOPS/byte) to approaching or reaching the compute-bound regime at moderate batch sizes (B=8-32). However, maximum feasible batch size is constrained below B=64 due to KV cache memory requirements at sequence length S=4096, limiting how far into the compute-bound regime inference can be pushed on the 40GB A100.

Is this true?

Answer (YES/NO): NO